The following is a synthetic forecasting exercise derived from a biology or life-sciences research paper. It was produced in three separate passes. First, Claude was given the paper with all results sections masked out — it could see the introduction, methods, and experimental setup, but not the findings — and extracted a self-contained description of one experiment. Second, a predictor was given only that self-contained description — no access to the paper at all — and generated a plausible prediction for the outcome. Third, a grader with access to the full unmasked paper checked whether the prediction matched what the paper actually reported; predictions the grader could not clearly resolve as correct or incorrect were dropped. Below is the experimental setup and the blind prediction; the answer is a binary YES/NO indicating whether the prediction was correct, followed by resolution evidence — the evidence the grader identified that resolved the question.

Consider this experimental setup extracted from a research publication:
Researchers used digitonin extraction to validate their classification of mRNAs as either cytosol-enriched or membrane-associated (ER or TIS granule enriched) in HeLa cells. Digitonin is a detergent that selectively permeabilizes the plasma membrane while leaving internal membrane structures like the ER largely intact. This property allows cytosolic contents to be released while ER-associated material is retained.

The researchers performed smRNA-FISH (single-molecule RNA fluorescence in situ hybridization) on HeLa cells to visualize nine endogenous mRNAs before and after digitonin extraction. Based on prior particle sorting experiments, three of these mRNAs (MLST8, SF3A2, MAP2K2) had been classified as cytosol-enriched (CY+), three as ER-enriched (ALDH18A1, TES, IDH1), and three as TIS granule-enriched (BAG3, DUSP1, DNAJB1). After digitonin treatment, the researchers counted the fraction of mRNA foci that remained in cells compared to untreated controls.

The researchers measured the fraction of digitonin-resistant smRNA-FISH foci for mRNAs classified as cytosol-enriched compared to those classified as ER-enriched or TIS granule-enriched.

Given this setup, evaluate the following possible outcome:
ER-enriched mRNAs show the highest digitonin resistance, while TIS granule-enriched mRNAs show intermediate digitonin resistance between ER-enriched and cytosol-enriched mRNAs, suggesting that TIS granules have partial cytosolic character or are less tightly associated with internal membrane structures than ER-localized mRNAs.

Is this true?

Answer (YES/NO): NO